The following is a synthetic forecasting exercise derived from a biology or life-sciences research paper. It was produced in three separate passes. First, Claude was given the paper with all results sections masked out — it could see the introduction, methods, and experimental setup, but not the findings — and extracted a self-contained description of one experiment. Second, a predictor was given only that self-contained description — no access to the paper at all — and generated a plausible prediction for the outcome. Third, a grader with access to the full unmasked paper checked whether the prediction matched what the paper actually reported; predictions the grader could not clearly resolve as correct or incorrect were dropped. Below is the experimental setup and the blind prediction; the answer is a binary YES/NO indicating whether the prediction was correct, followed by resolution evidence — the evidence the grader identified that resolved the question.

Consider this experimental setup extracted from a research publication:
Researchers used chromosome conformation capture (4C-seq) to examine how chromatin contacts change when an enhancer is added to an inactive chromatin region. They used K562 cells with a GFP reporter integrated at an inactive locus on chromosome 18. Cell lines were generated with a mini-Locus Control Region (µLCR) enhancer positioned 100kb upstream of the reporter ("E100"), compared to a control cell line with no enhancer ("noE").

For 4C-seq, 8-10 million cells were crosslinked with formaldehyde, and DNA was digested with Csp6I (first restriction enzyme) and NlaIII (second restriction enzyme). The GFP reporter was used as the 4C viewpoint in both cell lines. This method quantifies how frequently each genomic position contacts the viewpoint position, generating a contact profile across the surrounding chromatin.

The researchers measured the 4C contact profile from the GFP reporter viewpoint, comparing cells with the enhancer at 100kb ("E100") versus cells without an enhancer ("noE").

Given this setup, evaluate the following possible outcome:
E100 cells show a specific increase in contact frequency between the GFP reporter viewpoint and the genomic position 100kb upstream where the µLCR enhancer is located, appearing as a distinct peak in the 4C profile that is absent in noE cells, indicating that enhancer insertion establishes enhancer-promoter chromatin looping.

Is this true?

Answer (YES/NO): NO